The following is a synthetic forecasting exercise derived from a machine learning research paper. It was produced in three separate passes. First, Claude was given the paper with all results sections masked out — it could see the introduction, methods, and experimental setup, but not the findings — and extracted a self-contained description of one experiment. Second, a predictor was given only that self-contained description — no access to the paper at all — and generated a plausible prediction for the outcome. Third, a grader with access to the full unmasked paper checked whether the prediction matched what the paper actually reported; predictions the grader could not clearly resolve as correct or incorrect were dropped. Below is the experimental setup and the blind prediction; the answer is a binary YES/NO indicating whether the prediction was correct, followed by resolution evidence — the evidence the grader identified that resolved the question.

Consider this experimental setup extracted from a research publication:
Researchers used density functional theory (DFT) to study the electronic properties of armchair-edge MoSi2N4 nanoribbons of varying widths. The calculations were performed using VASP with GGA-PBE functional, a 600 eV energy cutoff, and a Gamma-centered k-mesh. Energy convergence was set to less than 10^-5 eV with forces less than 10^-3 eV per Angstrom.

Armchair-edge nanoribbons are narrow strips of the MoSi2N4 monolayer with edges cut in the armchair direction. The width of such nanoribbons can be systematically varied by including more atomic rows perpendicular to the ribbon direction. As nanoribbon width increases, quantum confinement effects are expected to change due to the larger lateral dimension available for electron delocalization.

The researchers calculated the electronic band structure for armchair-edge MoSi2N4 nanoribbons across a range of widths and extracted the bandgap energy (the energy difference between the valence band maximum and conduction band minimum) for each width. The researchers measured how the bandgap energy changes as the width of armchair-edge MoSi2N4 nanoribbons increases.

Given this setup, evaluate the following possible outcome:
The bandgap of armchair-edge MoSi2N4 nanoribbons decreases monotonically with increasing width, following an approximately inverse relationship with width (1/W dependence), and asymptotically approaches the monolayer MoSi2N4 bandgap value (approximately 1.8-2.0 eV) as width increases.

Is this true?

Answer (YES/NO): NO